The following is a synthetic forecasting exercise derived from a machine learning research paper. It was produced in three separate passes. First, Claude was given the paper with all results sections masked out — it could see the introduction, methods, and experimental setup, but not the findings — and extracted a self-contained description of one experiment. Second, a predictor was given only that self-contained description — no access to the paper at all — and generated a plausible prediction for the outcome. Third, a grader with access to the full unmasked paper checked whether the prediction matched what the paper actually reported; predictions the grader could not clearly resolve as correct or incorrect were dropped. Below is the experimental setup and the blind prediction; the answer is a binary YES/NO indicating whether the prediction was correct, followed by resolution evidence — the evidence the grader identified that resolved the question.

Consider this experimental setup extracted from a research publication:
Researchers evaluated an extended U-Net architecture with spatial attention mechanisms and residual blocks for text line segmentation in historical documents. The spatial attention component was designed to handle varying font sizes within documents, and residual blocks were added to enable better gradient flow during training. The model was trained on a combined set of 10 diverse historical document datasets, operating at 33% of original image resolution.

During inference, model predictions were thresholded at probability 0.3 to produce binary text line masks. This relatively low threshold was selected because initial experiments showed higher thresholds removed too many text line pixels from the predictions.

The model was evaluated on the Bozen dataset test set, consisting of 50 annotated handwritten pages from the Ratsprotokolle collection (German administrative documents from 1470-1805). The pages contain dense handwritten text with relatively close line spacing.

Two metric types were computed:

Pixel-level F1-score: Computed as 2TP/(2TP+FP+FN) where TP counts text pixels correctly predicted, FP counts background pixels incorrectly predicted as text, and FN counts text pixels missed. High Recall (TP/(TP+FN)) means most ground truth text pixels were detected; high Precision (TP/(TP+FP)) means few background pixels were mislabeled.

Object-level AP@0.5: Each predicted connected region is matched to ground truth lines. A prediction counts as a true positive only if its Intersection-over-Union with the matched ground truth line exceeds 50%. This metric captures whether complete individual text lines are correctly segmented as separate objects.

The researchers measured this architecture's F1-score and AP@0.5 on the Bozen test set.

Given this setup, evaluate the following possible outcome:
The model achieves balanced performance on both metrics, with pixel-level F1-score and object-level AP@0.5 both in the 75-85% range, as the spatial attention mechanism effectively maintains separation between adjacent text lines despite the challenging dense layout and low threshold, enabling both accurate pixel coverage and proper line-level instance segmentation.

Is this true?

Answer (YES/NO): NO